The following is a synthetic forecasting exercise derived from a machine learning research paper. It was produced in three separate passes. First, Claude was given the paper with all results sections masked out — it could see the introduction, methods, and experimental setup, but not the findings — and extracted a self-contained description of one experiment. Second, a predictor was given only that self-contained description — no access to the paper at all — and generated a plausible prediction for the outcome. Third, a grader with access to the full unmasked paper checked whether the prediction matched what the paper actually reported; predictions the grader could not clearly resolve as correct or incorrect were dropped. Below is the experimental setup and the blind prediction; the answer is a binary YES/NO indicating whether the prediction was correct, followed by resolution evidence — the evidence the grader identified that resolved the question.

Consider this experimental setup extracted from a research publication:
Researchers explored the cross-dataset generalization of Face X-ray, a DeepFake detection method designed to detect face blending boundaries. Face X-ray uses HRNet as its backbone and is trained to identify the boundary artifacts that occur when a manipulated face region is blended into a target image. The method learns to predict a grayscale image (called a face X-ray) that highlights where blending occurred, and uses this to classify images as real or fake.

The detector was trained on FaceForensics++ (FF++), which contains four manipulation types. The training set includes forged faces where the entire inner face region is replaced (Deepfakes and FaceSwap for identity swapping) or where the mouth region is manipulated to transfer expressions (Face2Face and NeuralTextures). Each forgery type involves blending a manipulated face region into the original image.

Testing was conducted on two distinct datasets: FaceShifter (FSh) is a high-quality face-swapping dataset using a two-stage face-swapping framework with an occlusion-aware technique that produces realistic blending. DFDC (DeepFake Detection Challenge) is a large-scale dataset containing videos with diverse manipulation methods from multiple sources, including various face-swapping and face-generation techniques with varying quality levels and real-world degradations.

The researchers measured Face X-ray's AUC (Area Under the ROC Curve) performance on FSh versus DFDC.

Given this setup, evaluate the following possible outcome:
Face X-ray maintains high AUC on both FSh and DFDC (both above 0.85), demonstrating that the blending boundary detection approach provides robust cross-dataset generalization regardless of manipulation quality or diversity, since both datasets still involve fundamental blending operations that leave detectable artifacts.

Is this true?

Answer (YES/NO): NO